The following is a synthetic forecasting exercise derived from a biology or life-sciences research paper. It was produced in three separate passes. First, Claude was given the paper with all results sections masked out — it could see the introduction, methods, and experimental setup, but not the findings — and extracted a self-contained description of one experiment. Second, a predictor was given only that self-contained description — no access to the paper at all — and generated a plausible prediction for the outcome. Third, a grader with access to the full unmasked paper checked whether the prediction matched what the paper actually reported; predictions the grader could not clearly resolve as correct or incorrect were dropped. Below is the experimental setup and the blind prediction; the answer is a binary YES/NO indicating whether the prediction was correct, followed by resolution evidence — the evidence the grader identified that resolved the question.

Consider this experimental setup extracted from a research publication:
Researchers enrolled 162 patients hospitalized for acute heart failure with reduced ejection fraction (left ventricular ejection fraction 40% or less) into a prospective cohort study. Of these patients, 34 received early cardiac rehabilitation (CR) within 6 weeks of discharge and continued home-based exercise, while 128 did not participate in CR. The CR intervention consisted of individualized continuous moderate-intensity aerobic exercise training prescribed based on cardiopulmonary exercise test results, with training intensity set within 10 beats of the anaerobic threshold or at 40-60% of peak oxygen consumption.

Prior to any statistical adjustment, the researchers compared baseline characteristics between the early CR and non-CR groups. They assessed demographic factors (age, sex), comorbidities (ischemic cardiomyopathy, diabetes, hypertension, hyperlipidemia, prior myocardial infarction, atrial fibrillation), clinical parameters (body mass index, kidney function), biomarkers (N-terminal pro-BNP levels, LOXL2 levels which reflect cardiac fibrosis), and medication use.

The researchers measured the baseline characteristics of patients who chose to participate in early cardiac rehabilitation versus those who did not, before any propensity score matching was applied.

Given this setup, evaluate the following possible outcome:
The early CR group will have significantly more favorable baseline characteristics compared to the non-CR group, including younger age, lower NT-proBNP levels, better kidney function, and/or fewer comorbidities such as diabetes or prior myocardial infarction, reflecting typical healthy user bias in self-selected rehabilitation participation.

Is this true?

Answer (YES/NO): YES